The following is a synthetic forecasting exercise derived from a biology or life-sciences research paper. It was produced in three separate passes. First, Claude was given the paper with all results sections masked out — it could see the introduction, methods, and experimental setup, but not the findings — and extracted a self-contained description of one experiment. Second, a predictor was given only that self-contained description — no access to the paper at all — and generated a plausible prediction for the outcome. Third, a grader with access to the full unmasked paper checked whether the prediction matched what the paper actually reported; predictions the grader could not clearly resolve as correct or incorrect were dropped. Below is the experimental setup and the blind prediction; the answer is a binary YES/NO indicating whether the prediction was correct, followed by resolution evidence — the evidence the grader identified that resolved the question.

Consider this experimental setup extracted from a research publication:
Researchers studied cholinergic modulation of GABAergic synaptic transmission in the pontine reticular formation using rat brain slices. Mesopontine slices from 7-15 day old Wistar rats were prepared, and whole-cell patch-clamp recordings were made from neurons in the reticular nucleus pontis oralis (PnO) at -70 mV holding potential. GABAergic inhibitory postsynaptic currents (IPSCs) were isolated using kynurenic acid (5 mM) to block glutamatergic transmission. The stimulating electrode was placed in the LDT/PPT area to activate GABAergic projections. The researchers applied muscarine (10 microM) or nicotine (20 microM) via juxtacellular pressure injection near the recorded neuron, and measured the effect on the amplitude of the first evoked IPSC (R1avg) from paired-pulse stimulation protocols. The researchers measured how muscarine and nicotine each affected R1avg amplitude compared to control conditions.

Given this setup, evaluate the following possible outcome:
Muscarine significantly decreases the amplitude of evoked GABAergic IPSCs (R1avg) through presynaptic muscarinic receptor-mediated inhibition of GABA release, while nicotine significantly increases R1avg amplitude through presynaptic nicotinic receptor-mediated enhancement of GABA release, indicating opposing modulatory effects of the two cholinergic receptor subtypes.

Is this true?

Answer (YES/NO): YES